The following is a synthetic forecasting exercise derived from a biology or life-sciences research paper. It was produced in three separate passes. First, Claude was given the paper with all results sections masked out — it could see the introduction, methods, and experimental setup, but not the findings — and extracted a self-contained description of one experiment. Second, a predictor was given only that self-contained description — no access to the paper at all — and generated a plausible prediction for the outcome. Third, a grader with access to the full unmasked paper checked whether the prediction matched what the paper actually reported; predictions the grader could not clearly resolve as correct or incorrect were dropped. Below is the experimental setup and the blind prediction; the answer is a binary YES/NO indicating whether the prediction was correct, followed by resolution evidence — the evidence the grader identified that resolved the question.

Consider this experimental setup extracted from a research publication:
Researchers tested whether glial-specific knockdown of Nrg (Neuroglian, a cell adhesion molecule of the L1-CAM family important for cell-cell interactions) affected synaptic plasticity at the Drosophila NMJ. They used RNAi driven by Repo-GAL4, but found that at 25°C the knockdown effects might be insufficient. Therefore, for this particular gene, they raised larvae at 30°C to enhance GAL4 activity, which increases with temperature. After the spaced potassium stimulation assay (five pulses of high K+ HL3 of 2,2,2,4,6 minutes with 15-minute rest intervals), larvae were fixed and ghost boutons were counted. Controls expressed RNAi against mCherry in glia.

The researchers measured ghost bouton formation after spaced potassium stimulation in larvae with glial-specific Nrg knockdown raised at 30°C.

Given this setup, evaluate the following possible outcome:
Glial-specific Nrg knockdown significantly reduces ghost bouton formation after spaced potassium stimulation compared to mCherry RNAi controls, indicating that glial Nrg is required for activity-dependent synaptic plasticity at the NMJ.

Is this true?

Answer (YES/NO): NO